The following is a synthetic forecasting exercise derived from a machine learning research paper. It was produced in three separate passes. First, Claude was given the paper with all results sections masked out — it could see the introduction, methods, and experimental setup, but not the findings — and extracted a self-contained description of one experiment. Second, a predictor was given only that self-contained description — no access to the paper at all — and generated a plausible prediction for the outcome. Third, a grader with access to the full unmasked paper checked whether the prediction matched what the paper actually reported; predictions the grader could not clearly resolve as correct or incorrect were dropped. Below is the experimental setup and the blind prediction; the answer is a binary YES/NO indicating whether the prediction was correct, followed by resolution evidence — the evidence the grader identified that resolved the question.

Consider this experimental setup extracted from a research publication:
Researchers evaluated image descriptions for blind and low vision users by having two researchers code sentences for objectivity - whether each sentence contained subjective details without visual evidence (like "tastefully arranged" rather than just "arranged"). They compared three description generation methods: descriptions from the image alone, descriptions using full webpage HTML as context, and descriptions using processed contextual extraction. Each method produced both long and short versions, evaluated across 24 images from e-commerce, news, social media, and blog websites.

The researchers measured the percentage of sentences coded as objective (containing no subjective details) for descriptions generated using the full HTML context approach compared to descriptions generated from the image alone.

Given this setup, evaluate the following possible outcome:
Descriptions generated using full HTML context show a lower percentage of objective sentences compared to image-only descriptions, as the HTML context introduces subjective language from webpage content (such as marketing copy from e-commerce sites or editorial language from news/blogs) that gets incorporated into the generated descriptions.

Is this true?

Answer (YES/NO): NO